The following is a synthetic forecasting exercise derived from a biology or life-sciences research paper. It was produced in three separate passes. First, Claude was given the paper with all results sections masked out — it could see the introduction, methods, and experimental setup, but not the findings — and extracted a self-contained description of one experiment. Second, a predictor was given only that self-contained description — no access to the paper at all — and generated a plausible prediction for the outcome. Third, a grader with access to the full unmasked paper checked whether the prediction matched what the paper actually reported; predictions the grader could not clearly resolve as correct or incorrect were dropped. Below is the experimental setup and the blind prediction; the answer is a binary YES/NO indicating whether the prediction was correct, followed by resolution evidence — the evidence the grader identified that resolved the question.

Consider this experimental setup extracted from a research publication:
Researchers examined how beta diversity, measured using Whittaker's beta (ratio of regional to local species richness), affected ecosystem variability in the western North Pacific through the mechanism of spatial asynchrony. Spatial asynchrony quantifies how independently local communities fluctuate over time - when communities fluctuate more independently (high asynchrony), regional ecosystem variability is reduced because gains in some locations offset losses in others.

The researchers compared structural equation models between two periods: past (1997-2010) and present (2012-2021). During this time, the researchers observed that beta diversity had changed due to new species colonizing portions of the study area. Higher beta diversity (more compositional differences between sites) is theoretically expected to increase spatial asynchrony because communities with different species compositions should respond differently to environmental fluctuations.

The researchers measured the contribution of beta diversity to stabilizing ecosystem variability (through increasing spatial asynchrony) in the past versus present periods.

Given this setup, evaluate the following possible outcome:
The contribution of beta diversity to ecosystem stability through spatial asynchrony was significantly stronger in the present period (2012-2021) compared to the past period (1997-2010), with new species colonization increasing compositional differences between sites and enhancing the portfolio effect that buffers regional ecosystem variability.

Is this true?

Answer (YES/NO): NO